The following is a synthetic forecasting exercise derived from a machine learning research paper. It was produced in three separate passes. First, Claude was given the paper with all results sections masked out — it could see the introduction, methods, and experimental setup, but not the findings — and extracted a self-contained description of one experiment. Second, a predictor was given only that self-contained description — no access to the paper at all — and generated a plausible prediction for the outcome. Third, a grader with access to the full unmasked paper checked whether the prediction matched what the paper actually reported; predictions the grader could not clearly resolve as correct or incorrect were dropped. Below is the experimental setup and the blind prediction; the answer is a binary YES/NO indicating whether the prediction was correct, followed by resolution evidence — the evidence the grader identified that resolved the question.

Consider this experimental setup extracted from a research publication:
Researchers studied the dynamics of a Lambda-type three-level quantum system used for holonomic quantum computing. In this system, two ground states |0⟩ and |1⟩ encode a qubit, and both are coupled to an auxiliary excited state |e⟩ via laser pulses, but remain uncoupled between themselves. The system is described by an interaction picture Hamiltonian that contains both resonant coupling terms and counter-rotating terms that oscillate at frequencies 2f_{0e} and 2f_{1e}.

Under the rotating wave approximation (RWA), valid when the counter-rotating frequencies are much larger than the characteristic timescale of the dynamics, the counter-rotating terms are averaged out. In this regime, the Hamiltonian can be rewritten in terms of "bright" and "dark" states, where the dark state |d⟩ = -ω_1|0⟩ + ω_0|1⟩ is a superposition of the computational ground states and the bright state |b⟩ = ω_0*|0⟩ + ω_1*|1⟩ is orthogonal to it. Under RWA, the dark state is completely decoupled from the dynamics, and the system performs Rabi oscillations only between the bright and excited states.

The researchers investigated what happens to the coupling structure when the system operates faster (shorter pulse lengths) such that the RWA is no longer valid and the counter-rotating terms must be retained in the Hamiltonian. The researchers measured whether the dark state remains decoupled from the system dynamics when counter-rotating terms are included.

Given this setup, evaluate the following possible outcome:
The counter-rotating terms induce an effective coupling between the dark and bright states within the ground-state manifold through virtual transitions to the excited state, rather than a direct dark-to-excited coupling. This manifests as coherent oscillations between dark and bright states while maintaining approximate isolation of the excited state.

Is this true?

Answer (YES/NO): NO